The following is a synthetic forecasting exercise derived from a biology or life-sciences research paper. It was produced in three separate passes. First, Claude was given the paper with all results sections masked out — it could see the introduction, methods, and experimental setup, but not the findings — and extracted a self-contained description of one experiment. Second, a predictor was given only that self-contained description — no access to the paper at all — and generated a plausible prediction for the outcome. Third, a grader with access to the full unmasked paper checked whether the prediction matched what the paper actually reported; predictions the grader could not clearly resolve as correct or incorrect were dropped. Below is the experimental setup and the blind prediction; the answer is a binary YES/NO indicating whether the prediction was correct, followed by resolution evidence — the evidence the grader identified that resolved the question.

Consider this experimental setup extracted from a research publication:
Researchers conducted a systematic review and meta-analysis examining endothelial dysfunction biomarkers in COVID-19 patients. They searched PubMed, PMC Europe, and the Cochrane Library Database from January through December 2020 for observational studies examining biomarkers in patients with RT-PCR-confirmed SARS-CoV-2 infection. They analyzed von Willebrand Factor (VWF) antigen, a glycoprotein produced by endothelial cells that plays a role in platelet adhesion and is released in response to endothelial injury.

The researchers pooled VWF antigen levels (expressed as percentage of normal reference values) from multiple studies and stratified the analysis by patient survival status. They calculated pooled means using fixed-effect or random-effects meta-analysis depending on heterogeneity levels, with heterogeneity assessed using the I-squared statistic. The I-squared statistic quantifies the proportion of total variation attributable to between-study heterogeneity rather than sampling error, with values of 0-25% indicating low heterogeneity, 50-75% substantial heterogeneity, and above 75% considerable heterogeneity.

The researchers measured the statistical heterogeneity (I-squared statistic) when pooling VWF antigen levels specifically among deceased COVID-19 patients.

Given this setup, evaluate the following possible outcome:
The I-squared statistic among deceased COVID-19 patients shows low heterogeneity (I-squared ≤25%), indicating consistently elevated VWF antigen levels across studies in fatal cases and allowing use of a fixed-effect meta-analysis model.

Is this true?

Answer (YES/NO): YES